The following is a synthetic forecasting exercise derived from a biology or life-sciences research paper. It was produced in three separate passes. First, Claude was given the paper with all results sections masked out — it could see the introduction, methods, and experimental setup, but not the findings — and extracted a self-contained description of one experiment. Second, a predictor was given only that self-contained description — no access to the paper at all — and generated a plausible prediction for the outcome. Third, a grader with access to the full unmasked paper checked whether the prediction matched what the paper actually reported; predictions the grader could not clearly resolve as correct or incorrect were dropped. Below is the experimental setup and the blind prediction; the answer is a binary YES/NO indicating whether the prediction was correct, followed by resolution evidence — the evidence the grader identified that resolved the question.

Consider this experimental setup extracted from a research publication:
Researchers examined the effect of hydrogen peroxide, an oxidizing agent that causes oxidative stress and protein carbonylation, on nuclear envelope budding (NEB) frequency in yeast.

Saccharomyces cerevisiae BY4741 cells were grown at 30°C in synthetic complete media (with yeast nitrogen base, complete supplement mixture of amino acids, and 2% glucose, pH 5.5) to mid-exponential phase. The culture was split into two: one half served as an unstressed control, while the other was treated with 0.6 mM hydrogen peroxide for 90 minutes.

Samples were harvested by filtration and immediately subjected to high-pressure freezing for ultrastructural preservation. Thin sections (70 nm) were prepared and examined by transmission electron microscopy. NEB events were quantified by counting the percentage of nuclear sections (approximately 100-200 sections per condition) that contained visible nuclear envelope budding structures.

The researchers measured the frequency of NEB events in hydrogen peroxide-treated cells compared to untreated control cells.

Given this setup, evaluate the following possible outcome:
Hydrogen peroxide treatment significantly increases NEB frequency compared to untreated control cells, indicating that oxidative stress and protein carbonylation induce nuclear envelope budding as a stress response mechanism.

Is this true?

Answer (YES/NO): YES